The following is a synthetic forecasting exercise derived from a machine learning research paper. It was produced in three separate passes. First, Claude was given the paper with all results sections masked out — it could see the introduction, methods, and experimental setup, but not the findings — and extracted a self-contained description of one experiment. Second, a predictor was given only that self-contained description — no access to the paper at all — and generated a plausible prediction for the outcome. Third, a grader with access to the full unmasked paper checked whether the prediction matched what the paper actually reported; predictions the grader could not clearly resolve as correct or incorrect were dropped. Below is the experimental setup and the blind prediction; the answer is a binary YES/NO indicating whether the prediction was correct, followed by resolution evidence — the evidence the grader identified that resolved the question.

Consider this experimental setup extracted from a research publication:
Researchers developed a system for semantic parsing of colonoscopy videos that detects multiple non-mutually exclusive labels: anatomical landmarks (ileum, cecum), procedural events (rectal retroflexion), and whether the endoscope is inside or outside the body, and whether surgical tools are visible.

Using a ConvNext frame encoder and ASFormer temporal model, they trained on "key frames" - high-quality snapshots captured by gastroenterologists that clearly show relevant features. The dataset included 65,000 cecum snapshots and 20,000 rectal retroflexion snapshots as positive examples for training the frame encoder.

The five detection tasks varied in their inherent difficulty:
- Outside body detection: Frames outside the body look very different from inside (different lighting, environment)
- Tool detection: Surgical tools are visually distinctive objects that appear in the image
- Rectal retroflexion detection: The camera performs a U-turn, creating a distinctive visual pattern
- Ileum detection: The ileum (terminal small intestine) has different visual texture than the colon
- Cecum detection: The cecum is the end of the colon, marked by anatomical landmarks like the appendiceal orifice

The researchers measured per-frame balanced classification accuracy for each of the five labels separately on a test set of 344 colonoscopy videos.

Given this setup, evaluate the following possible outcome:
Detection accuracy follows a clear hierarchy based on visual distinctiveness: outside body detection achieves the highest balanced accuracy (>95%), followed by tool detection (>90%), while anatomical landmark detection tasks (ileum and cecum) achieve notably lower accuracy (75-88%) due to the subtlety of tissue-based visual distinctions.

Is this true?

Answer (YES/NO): NO